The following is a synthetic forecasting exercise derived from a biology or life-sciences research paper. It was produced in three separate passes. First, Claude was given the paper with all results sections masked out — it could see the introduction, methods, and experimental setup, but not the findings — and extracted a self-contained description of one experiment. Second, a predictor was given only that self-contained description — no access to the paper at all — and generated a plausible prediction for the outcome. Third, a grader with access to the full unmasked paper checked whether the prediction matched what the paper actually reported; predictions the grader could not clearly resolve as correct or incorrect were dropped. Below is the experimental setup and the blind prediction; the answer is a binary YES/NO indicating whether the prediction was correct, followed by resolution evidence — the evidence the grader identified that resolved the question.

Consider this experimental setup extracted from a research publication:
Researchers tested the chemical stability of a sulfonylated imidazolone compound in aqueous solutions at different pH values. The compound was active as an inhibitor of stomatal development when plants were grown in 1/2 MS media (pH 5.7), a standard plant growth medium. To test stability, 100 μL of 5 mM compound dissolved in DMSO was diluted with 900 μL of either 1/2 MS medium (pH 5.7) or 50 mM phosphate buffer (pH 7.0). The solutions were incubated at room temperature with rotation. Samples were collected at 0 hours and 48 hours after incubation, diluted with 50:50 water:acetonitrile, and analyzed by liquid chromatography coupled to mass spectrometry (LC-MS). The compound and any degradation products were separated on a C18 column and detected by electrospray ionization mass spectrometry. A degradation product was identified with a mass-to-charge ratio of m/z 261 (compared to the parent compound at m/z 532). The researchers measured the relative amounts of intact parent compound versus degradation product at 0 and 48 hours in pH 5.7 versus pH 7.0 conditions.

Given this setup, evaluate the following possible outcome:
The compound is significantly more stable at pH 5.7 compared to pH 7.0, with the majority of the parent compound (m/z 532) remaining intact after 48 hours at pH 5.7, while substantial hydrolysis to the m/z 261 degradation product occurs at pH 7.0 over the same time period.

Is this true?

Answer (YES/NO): NO